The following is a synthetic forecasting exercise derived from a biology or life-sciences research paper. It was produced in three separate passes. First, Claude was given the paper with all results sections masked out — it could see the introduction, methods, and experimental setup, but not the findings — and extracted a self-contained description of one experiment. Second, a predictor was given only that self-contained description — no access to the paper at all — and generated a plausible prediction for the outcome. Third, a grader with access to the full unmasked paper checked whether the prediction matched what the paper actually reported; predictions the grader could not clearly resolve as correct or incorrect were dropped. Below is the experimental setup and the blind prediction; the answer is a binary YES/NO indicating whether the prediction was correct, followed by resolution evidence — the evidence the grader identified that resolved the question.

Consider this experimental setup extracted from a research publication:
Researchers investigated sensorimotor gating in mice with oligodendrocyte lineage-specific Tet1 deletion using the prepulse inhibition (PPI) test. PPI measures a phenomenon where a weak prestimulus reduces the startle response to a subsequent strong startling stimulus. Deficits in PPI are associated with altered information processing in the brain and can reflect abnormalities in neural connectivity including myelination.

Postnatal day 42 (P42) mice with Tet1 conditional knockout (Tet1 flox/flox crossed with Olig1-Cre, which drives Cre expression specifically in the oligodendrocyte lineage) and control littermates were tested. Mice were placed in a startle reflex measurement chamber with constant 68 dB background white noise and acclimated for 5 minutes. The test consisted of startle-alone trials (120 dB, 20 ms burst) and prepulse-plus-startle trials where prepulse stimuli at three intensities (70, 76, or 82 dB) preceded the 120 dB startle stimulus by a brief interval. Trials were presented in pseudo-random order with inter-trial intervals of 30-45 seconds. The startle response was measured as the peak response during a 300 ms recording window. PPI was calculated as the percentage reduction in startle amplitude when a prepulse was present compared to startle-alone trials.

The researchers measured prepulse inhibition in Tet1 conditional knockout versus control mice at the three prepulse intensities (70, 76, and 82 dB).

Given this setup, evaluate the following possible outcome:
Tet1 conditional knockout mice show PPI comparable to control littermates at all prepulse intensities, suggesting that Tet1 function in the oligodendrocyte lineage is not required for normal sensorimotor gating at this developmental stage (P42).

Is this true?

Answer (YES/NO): NO